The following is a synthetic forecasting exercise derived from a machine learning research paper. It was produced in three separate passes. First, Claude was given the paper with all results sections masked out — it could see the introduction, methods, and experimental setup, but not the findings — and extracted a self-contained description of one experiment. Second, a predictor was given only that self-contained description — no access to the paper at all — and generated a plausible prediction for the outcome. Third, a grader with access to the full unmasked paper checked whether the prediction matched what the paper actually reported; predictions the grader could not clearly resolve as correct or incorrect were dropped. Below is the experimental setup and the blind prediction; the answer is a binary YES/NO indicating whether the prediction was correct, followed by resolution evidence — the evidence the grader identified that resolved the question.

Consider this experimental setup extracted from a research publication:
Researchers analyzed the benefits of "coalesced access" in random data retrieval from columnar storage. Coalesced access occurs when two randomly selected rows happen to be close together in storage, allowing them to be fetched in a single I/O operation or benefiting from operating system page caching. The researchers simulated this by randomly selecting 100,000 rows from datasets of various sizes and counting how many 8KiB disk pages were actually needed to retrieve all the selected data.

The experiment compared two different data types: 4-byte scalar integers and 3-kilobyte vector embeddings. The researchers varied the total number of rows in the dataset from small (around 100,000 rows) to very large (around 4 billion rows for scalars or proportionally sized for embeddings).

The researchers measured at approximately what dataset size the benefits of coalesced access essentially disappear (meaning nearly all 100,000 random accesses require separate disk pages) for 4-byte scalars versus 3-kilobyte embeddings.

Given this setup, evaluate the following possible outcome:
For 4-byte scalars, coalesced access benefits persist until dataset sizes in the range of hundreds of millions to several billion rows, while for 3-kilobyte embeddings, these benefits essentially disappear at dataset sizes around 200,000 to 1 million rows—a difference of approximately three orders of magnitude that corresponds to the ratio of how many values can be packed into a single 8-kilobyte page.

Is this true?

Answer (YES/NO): NO